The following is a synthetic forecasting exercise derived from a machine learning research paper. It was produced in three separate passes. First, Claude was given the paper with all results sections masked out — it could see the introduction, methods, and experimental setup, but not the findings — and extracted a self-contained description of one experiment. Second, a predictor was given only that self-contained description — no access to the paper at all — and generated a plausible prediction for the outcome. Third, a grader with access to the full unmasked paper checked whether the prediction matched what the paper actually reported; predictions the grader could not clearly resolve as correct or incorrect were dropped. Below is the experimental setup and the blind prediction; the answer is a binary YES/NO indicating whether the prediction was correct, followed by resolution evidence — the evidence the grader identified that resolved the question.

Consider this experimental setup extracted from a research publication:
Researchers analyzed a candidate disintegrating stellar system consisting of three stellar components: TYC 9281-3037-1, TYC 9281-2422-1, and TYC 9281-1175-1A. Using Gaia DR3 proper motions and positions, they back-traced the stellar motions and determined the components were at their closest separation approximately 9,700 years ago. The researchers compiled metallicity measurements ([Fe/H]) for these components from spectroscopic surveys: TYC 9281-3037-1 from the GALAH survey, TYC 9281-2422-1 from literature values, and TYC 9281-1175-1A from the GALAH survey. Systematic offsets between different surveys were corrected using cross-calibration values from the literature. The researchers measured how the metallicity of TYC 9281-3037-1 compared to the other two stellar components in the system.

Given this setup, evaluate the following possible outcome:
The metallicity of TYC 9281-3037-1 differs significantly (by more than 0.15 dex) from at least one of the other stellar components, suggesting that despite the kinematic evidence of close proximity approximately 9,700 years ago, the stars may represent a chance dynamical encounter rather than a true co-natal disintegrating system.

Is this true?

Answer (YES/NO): YES